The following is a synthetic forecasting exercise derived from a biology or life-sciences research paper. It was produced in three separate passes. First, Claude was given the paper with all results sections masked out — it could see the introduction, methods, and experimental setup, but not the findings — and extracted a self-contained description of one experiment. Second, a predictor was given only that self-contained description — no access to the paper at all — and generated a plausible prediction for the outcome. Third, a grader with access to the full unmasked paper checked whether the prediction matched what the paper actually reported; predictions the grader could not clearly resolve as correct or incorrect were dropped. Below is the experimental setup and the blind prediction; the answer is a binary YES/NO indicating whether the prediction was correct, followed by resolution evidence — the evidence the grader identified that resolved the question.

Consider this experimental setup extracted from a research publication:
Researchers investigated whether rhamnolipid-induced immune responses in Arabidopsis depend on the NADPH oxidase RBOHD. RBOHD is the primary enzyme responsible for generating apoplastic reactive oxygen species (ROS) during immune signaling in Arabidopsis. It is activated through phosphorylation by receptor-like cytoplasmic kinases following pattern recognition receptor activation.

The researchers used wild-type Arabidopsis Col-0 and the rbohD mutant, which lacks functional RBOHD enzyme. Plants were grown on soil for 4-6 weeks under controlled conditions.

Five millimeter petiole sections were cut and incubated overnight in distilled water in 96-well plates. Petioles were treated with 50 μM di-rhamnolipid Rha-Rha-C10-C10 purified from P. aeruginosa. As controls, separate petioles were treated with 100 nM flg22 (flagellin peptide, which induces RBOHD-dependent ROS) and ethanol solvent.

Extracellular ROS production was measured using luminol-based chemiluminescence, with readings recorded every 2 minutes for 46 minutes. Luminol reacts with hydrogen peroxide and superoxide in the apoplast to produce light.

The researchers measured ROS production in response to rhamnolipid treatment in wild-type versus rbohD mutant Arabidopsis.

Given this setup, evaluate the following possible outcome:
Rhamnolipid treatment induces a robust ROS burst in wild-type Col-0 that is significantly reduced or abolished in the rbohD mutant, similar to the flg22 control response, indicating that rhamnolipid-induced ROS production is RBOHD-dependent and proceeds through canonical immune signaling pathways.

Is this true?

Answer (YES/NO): NO